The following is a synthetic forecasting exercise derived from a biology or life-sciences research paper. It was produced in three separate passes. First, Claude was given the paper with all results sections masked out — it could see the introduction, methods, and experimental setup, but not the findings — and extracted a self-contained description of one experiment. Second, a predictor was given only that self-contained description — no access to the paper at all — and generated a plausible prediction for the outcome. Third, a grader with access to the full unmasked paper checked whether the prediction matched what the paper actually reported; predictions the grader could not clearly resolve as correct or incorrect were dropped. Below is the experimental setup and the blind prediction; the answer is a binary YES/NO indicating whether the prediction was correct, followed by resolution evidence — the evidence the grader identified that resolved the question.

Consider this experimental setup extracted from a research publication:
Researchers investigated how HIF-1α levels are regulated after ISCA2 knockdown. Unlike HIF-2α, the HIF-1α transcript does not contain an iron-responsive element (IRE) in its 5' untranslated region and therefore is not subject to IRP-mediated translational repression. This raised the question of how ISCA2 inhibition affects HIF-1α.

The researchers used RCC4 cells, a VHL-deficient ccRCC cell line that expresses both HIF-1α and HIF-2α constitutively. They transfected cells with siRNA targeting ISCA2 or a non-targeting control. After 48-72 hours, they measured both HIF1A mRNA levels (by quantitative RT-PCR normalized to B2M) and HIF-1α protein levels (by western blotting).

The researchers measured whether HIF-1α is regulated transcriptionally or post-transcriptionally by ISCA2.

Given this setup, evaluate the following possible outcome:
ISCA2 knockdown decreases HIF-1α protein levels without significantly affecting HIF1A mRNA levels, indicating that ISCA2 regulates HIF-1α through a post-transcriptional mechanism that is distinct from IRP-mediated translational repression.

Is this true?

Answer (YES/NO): YES